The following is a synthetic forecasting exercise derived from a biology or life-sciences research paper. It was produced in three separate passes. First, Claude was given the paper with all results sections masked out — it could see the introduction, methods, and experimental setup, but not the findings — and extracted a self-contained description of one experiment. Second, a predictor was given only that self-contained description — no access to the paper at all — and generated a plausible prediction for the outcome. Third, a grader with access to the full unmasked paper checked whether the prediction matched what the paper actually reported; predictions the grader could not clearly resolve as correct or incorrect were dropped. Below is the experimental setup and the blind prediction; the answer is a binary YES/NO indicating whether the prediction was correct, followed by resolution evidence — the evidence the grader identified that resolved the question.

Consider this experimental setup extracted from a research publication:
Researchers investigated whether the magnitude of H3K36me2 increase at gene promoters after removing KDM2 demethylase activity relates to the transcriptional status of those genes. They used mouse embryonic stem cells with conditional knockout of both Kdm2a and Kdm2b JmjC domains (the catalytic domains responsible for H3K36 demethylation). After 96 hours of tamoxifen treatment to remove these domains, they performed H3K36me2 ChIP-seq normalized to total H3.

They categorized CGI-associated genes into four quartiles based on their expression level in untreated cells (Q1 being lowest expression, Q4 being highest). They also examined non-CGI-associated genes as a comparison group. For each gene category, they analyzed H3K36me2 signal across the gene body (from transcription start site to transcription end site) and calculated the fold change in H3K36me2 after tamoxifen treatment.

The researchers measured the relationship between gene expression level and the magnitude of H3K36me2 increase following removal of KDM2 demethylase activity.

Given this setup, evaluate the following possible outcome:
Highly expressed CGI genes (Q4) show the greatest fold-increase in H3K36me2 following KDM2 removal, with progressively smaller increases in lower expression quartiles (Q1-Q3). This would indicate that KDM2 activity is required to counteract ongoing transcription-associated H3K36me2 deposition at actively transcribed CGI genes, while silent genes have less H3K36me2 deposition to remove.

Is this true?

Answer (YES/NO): NO